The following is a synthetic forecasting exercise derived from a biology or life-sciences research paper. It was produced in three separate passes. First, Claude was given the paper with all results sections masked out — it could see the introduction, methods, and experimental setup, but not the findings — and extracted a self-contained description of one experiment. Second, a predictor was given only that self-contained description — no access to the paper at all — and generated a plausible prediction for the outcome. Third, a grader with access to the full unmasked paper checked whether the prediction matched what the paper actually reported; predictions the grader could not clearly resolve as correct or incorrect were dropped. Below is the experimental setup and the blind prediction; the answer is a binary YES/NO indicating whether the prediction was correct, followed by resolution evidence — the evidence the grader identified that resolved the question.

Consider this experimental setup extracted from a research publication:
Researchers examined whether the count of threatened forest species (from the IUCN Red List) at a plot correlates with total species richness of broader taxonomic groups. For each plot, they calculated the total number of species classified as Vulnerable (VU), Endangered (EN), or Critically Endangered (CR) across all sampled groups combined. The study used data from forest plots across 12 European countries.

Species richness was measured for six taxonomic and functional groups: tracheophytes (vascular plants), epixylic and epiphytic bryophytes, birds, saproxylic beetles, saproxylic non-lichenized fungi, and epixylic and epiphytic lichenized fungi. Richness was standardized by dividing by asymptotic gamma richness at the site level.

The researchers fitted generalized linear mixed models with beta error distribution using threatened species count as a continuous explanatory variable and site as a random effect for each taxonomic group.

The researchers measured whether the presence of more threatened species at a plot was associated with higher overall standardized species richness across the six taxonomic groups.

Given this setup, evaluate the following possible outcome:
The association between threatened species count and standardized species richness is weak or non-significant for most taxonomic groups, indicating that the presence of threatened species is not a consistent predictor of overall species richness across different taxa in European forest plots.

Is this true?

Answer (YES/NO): YES